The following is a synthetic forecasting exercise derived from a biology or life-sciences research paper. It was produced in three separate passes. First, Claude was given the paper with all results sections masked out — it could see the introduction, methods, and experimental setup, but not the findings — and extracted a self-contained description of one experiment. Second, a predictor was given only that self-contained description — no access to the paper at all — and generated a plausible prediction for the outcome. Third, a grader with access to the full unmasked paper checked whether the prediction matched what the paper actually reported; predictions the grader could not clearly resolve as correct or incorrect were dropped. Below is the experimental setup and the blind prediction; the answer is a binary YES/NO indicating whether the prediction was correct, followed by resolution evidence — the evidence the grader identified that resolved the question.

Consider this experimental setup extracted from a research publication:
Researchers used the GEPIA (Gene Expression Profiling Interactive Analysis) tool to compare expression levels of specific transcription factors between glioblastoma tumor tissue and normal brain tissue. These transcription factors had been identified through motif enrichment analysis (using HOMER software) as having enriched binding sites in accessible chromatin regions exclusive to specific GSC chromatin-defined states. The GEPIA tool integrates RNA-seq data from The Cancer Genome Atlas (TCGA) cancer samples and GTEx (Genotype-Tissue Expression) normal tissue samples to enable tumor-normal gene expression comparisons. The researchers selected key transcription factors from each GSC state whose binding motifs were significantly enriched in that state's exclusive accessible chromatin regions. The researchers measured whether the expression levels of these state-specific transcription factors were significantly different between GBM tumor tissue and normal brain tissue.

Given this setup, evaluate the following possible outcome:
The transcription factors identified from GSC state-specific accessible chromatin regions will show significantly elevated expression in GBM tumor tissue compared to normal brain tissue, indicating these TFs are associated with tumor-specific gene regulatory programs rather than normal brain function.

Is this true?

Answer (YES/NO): YES